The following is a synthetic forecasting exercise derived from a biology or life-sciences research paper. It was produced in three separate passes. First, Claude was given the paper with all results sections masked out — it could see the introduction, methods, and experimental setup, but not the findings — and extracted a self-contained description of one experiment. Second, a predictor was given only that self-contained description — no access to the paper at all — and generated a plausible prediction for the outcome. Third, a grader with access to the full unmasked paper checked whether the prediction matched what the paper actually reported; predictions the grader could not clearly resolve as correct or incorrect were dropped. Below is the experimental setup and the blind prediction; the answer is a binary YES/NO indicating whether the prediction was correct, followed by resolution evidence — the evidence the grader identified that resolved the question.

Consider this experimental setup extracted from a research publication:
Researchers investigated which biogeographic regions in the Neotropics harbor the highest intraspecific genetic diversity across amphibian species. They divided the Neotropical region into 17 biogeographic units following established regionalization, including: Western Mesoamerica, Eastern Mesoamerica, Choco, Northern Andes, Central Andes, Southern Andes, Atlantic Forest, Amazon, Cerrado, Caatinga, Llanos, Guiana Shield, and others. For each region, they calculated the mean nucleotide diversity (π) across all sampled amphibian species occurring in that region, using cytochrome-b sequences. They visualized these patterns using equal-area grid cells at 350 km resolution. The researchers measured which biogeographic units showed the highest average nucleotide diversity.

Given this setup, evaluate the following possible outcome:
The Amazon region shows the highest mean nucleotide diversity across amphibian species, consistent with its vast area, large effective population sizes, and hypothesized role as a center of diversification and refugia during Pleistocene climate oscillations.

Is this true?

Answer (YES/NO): NO